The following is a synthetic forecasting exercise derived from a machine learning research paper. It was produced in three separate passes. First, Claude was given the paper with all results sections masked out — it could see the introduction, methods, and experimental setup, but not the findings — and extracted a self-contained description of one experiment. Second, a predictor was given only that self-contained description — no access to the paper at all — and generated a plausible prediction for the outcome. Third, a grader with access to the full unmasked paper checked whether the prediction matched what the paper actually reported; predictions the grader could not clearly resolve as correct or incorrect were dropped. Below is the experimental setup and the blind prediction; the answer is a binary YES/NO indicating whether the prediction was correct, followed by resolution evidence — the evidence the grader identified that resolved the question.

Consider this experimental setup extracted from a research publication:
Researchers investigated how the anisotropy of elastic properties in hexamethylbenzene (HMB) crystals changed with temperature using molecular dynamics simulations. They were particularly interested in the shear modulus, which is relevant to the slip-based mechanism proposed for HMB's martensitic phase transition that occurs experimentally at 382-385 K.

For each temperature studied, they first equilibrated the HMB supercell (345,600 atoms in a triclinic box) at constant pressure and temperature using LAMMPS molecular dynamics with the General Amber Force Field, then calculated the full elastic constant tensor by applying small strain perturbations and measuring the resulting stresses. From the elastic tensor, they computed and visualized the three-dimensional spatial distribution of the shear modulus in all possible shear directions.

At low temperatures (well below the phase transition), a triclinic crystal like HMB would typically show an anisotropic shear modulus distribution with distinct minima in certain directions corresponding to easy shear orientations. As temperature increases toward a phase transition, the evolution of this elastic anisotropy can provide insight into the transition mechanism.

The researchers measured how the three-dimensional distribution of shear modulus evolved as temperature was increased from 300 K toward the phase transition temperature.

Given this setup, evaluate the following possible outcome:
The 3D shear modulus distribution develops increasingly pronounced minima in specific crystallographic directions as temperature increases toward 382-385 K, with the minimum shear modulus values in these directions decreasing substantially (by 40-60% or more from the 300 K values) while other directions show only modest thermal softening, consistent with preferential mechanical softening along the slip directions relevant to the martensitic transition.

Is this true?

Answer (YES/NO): YES